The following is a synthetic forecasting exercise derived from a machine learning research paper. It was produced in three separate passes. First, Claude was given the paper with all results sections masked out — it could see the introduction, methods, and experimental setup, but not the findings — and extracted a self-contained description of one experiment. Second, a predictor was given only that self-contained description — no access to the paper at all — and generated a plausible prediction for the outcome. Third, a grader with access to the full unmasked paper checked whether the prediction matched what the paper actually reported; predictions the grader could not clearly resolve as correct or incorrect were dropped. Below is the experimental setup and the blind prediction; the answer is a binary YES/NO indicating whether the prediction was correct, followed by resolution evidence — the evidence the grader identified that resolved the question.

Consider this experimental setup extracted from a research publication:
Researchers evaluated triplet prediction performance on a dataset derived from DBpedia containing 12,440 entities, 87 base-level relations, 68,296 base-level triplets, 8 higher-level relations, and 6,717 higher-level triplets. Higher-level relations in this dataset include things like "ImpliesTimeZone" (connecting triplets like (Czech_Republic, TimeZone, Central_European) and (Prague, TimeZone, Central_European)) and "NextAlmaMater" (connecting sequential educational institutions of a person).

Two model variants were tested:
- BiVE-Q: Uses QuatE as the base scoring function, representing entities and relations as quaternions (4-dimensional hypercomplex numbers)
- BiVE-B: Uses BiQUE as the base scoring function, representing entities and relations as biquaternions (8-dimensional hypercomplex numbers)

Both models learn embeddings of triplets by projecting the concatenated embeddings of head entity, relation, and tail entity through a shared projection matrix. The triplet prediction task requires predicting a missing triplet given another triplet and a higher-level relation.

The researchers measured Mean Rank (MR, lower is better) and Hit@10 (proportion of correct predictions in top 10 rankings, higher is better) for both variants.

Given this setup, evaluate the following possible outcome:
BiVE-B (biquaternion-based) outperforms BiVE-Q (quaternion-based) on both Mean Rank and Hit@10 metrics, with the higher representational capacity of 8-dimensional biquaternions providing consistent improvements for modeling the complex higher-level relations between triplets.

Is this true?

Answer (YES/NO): YES